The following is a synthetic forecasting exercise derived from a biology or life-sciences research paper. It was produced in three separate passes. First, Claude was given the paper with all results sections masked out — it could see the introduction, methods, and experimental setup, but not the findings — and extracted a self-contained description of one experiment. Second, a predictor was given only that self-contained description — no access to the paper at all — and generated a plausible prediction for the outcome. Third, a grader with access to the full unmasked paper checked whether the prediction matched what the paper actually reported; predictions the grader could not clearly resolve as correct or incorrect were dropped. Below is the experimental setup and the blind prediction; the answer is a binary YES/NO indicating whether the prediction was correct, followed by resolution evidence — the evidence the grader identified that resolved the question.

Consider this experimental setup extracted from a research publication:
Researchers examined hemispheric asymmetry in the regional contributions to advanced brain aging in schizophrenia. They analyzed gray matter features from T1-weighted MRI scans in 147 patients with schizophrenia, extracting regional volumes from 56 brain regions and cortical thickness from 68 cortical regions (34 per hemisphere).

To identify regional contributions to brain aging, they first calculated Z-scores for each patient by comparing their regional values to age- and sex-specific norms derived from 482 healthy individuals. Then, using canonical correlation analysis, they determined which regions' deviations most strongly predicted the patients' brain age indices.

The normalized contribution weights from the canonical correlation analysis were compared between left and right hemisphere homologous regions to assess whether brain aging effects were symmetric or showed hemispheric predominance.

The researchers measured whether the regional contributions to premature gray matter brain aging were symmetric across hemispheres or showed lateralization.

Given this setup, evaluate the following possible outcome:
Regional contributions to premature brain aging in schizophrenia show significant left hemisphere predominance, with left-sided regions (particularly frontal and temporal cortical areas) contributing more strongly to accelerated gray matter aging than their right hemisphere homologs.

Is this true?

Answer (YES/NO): YES